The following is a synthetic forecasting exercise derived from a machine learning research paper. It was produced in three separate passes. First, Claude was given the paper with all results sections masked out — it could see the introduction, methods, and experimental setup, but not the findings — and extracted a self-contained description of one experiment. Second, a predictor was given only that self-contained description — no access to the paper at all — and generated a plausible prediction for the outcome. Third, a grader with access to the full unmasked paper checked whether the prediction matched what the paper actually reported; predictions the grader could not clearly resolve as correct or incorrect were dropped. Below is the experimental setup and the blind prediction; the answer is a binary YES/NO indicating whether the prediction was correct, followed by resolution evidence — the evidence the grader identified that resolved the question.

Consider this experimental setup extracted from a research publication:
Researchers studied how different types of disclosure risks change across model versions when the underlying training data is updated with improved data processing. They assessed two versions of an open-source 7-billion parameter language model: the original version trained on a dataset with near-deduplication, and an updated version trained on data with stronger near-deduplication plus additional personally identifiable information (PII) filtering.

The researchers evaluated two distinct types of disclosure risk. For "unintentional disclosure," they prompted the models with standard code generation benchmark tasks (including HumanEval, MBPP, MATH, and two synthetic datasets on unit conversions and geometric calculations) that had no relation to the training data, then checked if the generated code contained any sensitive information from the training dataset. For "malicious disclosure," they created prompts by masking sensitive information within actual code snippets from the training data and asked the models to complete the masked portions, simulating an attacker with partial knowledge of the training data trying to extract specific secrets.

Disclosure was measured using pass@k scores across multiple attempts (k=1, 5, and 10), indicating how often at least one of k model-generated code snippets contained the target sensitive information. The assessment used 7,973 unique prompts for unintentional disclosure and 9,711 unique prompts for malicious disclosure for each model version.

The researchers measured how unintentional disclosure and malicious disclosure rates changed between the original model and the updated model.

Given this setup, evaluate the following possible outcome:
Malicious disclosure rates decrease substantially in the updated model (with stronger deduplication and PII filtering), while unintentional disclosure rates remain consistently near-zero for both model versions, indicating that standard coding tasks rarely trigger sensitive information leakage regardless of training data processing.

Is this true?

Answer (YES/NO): NO